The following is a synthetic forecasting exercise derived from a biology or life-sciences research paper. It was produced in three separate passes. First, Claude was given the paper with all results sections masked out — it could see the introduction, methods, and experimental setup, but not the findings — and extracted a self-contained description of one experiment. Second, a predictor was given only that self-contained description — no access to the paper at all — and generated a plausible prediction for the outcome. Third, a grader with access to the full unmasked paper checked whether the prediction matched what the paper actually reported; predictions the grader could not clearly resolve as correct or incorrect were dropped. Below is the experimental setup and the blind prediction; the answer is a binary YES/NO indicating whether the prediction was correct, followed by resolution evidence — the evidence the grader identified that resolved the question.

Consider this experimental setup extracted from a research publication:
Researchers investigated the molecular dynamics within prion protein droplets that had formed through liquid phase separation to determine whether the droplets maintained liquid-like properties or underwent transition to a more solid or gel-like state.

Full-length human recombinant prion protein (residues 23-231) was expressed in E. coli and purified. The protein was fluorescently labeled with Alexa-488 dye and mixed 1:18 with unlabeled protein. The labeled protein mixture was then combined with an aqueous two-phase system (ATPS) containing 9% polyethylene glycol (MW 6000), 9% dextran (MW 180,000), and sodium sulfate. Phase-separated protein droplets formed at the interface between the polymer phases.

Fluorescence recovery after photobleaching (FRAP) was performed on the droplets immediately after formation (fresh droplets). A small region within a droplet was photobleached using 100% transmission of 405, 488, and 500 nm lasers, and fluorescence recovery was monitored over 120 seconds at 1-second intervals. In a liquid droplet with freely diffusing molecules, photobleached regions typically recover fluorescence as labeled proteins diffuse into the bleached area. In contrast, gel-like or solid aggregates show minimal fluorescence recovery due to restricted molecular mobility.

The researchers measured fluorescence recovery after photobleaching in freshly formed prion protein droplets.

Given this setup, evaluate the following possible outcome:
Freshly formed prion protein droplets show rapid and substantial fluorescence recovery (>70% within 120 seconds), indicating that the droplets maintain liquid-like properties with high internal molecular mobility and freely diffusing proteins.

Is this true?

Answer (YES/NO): YES